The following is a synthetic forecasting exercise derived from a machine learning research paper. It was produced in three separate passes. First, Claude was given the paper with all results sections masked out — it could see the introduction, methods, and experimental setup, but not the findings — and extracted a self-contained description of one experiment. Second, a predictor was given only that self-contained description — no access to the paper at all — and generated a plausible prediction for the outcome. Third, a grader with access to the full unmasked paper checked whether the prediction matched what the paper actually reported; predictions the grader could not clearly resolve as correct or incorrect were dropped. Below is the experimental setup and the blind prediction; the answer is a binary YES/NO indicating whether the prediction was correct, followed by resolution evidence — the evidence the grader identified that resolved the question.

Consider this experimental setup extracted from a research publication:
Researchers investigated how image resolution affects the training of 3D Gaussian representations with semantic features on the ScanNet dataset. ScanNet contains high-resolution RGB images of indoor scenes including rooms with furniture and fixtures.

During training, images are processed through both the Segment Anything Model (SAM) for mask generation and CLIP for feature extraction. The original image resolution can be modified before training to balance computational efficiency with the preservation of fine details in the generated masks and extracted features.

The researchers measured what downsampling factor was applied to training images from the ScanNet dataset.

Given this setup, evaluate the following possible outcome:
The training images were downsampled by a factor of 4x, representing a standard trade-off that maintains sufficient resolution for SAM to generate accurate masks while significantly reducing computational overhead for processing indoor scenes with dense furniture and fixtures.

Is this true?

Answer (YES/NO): NO